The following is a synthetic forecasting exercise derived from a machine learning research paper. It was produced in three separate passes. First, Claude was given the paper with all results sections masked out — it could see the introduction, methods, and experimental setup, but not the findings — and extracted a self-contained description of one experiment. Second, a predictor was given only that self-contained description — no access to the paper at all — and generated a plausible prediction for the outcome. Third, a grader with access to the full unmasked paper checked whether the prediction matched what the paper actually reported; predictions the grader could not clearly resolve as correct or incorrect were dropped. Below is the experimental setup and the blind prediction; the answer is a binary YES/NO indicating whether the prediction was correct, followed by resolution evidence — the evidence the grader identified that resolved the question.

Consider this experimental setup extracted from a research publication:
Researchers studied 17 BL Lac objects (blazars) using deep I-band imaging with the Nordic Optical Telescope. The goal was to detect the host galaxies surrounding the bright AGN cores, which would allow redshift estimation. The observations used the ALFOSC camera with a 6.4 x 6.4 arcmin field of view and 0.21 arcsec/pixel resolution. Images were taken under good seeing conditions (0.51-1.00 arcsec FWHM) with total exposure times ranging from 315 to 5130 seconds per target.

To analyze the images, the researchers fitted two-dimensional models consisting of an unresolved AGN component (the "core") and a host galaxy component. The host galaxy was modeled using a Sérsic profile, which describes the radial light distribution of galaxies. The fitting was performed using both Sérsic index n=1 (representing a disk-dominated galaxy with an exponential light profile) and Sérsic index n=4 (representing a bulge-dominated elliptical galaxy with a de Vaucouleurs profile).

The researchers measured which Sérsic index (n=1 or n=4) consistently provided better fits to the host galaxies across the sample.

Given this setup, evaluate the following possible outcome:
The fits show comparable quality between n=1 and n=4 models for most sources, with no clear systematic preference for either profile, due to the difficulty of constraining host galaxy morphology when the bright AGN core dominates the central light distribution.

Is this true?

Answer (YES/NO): NO